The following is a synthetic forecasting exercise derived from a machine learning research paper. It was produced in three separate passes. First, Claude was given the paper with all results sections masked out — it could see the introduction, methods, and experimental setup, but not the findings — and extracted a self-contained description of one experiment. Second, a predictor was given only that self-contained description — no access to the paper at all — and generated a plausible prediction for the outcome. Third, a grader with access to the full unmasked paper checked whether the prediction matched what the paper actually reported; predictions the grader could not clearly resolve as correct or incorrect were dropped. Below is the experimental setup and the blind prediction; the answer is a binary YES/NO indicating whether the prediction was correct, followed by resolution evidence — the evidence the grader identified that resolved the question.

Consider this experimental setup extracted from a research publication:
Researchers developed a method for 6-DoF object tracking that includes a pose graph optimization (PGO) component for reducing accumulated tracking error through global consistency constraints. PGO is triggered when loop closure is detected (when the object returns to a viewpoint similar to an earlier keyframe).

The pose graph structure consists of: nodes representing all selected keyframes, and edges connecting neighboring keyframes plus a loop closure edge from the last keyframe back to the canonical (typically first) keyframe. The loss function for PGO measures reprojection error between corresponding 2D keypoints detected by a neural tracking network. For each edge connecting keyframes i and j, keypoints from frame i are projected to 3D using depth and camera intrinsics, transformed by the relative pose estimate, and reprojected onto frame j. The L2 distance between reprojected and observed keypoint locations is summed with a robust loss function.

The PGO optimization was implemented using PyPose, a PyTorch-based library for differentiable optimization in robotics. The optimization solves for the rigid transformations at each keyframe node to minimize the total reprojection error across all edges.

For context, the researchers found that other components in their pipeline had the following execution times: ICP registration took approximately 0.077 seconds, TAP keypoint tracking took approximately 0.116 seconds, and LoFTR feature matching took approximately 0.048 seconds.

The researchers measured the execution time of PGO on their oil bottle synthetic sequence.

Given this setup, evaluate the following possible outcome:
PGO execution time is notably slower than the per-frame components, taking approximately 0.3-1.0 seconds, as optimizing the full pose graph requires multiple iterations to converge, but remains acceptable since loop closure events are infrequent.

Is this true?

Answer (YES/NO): NO